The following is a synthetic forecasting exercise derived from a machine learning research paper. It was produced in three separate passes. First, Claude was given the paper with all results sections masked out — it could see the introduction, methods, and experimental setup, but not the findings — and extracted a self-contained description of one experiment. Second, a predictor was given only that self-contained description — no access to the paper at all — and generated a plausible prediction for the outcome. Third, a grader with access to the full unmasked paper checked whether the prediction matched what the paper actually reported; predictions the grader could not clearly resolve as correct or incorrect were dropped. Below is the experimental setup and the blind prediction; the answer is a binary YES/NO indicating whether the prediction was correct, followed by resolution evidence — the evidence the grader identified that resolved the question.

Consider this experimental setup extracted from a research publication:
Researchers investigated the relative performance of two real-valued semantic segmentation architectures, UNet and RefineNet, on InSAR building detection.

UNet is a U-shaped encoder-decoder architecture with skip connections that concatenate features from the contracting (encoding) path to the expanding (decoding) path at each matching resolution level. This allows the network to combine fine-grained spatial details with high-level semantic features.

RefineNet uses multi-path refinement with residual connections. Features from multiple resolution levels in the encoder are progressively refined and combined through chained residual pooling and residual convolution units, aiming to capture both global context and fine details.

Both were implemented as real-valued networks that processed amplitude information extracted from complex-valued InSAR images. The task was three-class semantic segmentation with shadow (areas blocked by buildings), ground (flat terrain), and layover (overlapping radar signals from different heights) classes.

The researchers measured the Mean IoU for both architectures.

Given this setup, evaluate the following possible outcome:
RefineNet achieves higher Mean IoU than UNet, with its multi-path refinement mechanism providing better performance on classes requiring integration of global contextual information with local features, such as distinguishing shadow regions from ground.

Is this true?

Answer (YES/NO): NO